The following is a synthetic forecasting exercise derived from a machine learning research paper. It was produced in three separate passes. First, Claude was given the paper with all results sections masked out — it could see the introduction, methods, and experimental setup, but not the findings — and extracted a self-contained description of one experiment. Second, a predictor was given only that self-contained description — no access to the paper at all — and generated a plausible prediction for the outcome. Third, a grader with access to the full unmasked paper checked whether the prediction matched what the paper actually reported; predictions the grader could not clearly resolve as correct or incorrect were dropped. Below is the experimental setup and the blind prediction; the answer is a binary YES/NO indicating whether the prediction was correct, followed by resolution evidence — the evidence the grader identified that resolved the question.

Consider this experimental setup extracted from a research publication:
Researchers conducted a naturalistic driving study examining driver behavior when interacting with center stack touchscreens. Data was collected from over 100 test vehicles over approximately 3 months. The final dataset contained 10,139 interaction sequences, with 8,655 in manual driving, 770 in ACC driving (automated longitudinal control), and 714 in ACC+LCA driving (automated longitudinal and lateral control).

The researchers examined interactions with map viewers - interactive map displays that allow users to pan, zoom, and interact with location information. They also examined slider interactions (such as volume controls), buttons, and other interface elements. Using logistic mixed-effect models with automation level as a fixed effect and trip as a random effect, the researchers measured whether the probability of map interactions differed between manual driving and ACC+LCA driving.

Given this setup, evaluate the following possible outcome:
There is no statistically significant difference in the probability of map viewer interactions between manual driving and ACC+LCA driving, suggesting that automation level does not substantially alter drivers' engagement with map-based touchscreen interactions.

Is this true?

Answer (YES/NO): NO